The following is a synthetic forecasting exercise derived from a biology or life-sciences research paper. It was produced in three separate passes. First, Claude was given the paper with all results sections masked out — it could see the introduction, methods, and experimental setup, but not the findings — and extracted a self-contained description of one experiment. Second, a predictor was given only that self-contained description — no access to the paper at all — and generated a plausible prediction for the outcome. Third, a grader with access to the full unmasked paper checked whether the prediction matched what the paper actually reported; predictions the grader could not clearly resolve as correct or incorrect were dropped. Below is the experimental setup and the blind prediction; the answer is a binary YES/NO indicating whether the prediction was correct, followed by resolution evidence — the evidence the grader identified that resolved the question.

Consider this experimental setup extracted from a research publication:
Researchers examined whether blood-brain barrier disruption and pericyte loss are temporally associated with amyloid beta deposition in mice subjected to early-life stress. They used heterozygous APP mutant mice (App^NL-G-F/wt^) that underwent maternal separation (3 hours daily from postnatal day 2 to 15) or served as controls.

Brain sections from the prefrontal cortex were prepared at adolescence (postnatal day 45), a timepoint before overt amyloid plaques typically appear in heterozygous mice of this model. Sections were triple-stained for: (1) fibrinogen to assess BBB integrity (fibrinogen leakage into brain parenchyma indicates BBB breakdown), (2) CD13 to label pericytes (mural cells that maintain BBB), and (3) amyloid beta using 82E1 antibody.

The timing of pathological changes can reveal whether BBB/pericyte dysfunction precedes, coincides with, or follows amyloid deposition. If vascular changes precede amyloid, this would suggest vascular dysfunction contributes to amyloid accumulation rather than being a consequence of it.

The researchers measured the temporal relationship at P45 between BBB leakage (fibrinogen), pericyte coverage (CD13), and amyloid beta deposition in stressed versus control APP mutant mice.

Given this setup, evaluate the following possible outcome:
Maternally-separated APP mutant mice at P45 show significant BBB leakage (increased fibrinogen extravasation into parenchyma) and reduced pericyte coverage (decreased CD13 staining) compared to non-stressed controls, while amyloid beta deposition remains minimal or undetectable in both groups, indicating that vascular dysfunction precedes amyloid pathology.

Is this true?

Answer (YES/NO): NO